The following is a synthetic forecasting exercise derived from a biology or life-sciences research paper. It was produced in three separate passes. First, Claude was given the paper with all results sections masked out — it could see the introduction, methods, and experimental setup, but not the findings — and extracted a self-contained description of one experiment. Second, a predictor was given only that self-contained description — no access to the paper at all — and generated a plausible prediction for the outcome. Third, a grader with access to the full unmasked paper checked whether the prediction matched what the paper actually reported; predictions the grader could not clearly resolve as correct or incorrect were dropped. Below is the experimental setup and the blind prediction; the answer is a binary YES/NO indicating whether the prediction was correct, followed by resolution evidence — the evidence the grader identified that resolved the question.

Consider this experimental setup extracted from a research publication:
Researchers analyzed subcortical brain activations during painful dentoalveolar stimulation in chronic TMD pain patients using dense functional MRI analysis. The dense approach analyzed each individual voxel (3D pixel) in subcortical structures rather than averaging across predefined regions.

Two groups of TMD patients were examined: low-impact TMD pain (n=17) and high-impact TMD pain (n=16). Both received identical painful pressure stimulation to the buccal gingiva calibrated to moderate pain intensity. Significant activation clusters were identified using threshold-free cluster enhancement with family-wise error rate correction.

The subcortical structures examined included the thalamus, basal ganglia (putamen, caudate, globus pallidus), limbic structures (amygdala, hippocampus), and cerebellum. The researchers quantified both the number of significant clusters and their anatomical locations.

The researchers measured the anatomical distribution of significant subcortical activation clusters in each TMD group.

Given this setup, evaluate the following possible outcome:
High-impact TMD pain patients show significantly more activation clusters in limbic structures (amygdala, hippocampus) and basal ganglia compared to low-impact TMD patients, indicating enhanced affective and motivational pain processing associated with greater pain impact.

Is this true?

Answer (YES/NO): NO